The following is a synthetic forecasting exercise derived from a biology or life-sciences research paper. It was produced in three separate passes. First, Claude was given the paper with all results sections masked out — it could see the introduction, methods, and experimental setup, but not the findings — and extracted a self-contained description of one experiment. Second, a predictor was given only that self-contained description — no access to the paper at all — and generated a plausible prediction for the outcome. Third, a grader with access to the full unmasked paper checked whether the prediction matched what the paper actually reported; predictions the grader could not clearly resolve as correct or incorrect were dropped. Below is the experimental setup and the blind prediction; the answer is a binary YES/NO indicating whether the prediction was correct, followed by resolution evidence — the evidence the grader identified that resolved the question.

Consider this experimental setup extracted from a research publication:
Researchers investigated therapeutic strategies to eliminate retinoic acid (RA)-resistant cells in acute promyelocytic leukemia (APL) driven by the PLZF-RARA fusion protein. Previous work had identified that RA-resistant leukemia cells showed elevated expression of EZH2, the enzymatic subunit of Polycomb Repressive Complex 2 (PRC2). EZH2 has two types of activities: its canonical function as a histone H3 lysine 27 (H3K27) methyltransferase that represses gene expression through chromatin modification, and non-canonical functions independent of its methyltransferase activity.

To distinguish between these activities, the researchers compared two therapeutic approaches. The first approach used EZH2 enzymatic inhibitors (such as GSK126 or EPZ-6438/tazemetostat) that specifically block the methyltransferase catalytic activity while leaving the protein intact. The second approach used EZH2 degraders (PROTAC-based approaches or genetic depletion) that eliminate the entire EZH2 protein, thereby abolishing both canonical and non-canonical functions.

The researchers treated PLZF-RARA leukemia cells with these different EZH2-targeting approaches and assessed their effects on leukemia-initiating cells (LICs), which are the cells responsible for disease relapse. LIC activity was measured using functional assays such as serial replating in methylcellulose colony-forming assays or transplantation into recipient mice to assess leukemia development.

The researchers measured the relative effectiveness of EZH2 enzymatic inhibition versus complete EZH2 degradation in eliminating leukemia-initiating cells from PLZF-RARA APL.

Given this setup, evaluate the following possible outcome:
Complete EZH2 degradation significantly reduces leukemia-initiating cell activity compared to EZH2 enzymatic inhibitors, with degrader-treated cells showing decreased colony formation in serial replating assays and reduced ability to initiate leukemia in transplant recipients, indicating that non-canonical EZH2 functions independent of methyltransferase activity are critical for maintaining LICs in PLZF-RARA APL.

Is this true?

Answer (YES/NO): YES